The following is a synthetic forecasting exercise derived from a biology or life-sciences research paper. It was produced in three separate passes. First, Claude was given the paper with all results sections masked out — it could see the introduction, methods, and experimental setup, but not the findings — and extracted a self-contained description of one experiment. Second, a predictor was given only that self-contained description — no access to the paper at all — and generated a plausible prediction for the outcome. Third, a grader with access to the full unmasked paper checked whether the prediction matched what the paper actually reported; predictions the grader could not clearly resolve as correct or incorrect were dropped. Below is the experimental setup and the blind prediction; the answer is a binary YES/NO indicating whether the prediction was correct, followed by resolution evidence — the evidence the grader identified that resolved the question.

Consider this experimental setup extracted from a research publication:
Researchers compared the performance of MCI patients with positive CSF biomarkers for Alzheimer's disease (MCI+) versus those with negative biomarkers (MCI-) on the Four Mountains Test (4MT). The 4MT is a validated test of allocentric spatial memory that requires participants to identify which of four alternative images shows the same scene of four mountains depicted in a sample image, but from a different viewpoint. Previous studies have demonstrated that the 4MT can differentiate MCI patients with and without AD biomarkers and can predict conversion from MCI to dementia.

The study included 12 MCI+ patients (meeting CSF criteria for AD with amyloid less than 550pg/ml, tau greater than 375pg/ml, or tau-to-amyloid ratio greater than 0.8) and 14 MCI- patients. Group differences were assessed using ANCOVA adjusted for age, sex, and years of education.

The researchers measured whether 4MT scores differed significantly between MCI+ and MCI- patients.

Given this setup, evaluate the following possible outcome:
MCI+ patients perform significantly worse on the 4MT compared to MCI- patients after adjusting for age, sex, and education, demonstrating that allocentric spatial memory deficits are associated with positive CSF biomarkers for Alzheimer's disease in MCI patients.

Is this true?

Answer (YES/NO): NO